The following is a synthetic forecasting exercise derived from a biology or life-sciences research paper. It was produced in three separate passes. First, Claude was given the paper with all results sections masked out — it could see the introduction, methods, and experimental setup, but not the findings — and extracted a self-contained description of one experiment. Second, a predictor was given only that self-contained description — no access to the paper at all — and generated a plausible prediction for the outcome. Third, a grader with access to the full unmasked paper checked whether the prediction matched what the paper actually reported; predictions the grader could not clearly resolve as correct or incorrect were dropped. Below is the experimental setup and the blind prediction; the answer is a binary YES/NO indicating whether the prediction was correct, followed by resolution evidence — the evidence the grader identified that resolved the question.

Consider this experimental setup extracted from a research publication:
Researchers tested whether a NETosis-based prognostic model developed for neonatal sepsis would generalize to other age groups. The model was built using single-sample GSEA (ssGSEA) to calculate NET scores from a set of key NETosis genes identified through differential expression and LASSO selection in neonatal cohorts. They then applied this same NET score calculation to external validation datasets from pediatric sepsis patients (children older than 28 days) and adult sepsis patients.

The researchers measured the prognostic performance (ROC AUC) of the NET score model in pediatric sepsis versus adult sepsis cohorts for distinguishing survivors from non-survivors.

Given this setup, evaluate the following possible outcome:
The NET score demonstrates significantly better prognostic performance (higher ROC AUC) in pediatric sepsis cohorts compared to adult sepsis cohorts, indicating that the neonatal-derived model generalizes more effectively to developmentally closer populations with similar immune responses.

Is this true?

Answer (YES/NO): NO